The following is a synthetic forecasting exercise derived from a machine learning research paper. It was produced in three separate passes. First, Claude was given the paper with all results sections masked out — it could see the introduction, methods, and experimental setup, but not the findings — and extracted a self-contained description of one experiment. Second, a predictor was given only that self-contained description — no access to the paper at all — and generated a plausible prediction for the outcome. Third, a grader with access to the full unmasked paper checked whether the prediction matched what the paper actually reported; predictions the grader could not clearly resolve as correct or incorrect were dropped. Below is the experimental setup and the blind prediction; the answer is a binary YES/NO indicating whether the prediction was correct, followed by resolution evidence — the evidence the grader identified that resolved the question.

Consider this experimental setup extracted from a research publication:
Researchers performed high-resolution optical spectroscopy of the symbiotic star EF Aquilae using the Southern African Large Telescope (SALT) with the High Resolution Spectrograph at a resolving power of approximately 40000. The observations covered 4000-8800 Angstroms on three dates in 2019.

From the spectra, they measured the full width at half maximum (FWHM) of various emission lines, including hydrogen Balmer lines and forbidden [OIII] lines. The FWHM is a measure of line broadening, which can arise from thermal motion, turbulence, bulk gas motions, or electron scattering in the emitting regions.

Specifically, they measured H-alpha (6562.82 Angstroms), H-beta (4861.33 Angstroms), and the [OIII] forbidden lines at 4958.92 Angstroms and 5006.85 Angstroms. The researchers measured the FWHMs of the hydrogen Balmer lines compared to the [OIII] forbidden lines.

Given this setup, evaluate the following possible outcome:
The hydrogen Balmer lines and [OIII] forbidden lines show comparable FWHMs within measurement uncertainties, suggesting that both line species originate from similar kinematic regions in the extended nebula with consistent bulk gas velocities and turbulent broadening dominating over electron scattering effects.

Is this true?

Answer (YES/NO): NO